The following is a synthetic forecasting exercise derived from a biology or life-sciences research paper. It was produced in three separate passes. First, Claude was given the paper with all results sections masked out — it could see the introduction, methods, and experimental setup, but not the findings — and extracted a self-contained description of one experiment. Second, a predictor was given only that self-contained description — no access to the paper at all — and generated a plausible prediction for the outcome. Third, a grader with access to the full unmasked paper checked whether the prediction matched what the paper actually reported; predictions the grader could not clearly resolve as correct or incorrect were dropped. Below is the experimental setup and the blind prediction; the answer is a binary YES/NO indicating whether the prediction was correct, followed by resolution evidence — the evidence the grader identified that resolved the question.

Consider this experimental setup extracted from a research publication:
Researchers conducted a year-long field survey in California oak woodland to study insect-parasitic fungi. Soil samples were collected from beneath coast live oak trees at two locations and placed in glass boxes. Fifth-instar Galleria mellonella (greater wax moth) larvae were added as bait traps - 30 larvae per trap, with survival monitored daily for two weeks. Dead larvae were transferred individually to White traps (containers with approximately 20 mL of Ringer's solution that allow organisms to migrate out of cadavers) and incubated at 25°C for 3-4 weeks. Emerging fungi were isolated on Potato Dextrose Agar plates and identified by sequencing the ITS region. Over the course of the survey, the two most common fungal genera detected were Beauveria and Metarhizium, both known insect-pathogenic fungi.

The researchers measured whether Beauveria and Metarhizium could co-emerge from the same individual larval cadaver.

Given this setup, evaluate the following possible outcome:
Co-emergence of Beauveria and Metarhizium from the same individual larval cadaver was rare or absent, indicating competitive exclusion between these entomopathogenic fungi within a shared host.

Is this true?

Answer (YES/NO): YES